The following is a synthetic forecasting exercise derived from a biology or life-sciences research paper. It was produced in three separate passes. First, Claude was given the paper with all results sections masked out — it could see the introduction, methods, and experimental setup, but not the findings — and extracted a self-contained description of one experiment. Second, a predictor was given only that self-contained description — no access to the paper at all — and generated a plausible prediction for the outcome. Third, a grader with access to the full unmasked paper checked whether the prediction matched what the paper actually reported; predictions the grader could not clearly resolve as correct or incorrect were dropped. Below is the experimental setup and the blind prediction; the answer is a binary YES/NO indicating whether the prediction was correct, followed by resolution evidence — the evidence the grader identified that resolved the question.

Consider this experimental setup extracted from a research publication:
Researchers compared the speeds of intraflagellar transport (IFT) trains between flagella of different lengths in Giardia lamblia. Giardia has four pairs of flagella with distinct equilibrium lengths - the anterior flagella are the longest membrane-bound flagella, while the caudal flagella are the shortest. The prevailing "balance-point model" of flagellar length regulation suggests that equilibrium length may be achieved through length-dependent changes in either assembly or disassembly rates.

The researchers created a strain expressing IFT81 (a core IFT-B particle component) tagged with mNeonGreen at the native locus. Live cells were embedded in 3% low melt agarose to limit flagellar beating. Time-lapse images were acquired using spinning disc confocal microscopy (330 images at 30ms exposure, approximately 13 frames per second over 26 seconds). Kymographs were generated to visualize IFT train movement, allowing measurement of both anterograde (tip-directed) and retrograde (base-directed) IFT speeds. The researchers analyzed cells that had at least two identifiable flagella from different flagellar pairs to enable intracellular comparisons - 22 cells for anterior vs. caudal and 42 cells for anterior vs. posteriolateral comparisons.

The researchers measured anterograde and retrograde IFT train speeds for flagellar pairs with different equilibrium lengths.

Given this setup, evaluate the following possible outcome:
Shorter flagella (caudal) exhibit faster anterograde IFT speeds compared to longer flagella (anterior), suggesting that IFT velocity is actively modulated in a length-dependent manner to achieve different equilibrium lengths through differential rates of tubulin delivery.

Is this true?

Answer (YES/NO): NO